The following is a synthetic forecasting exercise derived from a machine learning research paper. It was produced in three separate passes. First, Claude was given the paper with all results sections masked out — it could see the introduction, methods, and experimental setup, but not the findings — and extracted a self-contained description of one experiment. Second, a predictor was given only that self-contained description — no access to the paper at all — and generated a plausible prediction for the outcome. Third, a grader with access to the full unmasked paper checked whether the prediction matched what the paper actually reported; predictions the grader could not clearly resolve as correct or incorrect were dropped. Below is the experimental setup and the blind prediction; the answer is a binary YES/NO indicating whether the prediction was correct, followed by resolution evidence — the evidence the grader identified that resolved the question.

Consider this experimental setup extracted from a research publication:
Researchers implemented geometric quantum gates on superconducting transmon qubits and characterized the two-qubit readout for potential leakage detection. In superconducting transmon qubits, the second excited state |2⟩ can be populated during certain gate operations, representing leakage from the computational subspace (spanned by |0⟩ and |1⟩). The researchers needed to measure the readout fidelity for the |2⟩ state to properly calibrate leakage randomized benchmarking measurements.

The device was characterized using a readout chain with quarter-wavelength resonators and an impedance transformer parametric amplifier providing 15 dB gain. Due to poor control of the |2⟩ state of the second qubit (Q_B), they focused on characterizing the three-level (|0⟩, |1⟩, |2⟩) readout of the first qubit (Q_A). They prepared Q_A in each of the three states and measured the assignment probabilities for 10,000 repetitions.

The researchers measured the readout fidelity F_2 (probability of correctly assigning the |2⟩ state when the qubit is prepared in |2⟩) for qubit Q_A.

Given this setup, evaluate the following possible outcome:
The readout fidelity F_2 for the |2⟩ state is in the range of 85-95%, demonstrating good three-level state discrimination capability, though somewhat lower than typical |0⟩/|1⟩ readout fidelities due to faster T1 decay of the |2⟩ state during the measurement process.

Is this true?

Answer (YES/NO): YES